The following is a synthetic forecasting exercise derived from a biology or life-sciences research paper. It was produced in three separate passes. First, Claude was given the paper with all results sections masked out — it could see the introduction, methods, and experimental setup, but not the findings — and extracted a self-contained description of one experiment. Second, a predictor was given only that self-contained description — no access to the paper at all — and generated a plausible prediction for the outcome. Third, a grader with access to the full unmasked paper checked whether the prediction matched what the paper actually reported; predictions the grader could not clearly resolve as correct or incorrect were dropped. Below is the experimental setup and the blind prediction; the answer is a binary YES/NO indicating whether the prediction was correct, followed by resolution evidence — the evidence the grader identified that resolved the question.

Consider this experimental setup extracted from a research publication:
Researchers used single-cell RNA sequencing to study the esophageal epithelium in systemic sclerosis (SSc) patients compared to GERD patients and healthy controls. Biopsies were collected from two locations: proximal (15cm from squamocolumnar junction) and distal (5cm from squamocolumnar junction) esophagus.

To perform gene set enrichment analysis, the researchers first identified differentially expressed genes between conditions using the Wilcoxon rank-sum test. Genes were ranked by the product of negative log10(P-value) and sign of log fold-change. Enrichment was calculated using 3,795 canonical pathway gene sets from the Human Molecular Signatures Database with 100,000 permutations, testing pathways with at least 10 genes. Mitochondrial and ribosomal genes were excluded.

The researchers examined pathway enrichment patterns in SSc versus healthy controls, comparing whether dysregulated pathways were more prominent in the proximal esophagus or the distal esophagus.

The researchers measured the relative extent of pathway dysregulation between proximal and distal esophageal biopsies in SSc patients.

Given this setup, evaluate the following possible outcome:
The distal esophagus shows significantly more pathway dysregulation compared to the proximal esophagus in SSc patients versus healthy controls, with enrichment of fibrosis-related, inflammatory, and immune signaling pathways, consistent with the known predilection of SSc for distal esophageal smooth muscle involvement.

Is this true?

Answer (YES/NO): NO